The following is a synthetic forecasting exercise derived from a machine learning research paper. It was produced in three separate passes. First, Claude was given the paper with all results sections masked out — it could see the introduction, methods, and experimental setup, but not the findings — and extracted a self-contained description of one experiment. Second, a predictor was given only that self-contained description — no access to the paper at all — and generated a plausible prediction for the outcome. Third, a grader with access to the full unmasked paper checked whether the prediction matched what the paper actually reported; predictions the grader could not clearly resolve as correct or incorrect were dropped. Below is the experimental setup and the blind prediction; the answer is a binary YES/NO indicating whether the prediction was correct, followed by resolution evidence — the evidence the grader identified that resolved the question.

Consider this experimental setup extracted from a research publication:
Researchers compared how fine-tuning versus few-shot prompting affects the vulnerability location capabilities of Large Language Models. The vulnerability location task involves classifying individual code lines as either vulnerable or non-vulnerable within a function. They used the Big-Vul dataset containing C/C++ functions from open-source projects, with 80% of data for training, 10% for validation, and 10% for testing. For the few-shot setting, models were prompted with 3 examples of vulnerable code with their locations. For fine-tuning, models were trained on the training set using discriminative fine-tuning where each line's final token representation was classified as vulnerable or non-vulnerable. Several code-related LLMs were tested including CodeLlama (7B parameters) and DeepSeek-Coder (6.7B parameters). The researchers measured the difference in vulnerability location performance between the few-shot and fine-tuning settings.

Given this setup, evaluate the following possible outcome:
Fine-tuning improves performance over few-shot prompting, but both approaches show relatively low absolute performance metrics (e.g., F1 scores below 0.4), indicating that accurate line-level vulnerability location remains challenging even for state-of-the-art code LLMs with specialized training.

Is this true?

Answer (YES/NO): NO